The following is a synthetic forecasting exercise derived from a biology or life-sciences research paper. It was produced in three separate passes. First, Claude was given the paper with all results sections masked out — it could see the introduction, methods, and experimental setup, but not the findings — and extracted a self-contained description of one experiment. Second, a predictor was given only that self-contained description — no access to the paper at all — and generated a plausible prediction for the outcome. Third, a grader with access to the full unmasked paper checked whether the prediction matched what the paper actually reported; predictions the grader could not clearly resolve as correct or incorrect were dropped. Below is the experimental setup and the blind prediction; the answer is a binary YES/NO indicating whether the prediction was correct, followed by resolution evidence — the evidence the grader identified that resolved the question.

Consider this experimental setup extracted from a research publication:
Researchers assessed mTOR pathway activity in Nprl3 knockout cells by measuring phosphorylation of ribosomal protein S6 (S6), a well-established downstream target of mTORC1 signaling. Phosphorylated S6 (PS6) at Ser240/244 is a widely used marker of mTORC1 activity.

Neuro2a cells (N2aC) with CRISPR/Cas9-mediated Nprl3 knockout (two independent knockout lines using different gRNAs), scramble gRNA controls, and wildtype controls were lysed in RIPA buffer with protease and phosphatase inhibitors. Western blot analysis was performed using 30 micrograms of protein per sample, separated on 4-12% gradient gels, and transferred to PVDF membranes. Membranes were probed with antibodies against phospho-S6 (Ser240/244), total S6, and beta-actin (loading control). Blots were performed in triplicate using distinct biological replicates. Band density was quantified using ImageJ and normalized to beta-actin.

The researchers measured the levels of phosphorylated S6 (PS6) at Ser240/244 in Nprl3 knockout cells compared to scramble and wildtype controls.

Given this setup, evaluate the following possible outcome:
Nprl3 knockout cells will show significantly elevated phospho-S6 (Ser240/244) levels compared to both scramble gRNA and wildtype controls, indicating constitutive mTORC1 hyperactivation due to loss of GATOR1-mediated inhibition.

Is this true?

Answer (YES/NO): YES